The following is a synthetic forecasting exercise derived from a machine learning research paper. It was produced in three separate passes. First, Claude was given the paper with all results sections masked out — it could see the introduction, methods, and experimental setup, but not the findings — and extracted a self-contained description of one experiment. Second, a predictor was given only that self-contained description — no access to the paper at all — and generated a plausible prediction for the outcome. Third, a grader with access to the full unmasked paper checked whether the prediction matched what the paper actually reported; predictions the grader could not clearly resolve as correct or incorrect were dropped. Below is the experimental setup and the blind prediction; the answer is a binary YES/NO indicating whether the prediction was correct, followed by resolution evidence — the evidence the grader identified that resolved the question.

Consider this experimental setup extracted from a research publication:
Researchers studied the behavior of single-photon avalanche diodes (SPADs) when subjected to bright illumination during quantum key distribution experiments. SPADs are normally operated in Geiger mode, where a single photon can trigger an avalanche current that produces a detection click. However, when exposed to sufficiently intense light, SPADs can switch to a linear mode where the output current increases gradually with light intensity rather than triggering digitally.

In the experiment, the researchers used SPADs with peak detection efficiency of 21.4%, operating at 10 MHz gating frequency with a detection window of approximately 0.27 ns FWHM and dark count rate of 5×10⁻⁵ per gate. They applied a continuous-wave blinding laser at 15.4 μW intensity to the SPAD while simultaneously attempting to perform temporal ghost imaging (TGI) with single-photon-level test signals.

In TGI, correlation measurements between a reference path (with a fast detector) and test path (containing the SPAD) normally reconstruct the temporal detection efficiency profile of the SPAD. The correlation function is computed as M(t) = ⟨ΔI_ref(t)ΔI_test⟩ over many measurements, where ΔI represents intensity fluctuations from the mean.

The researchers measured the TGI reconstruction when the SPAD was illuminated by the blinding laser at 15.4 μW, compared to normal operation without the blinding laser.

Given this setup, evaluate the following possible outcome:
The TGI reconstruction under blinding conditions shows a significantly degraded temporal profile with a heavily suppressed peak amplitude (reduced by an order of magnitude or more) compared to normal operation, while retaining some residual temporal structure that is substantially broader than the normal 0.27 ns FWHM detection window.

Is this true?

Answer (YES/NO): NO